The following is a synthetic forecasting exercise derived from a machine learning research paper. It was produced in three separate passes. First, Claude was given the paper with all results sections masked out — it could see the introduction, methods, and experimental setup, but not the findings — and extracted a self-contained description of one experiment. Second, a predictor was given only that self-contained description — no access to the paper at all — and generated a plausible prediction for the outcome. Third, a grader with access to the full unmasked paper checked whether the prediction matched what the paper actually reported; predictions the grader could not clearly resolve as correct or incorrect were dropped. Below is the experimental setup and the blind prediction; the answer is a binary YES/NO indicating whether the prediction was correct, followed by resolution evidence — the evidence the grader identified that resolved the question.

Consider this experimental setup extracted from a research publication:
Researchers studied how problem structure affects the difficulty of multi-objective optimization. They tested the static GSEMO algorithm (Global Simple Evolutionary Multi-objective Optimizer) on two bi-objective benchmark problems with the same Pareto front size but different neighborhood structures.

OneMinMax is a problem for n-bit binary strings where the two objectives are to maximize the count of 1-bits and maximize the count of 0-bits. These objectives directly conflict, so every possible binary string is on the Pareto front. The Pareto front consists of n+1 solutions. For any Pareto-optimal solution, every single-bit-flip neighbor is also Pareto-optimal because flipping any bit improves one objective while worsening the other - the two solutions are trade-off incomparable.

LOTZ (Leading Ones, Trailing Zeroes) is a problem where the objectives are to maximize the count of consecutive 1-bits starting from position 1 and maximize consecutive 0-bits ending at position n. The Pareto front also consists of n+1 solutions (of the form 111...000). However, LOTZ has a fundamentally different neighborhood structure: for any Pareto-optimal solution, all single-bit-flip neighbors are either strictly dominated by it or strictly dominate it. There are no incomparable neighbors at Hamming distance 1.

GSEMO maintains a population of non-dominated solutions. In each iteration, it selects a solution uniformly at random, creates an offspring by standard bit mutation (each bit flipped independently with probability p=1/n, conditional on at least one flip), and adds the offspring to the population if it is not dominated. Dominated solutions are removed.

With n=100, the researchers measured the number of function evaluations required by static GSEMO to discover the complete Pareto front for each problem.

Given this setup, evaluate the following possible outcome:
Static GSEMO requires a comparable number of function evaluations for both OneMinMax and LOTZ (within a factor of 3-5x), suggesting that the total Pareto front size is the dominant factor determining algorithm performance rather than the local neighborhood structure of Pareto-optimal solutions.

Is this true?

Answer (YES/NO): YES